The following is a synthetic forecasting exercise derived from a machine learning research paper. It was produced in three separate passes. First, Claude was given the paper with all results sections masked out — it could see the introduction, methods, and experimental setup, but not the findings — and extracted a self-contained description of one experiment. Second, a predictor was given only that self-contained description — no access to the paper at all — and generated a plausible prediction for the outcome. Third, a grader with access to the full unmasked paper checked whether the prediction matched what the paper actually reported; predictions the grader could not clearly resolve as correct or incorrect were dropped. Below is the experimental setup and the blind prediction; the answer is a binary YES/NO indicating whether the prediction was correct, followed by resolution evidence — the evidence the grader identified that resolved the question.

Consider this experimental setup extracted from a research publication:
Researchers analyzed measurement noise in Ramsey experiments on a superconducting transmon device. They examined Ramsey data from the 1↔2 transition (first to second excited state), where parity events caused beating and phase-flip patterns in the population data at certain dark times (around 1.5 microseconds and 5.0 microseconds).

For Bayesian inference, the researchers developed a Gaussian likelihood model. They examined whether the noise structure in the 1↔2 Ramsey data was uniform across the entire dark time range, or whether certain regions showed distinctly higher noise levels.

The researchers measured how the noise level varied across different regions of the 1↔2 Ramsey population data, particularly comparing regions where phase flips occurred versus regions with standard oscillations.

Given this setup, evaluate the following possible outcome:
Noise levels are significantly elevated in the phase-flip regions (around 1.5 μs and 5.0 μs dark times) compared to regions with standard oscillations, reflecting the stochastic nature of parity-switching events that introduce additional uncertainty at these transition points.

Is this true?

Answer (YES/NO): YES